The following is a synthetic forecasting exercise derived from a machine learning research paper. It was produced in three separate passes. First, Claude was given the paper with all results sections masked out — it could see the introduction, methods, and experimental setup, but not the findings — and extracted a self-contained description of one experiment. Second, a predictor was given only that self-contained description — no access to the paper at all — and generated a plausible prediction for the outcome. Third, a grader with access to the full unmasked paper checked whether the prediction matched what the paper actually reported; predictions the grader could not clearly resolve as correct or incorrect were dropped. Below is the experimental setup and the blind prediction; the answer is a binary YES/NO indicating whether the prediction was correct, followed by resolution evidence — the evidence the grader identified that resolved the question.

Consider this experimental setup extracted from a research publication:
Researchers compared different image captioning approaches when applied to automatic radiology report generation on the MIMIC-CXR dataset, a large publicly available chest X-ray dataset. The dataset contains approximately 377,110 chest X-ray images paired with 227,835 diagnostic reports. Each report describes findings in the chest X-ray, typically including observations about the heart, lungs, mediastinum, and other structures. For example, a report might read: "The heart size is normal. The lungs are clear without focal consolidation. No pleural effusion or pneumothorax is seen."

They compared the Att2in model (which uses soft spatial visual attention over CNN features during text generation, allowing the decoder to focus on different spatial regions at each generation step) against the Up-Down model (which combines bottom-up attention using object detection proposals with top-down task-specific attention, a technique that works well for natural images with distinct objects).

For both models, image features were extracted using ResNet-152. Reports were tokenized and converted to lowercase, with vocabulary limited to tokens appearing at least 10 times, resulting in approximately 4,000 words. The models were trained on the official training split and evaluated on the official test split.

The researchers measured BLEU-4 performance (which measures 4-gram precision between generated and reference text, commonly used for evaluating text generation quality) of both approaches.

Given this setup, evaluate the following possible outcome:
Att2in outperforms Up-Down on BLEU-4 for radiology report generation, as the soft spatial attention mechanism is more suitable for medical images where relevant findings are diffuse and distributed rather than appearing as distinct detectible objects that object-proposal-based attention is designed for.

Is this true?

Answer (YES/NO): YES